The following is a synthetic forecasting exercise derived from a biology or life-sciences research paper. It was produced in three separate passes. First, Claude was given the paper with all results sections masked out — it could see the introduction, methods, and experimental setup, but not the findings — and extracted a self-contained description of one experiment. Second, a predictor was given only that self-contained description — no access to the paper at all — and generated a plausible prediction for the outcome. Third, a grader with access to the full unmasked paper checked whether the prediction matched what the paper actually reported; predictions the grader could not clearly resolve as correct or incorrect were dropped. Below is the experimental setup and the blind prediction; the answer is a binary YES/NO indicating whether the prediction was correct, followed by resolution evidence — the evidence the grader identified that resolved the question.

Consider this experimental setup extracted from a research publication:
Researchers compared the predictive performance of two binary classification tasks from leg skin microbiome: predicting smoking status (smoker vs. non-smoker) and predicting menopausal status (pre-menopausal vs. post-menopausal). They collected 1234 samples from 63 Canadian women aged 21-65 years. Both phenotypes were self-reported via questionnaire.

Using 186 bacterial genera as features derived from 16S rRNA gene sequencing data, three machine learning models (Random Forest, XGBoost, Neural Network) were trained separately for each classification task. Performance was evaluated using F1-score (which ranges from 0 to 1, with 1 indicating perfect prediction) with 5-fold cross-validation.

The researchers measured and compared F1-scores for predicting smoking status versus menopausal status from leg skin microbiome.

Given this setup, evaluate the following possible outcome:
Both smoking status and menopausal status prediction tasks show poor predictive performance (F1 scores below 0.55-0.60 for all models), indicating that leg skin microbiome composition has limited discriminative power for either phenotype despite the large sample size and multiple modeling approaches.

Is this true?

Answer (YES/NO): NO